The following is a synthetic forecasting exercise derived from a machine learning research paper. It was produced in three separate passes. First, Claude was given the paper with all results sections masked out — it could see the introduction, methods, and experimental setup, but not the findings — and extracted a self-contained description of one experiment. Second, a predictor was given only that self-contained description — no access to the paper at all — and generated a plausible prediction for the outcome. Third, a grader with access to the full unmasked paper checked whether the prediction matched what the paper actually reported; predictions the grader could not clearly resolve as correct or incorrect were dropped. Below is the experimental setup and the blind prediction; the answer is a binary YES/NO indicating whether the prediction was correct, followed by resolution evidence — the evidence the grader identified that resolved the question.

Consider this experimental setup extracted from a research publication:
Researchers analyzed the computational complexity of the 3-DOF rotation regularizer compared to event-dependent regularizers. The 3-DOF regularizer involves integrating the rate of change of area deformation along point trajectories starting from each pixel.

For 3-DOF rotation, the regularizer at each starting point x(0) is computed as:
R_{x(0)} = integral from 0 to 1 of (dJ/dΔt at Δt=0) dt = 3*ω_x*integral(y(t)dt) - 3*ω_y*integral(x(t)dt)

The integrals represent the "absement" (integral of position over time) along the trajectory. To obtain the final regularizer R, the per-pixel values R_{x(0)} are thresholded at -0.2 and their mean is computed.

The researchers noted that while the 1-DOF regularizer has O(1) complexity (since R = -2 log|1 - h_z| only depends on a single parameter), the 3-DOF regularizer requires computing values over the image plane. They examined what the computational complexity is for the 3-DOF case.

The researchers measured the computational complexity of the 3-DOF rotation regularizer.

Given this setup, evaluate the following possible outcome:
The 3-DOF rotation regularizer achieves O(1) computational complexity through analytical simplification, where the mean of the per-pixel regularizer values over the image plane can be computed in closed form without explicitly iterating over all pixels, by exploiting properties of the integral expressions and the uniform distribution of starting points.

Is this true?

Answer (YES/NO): NO